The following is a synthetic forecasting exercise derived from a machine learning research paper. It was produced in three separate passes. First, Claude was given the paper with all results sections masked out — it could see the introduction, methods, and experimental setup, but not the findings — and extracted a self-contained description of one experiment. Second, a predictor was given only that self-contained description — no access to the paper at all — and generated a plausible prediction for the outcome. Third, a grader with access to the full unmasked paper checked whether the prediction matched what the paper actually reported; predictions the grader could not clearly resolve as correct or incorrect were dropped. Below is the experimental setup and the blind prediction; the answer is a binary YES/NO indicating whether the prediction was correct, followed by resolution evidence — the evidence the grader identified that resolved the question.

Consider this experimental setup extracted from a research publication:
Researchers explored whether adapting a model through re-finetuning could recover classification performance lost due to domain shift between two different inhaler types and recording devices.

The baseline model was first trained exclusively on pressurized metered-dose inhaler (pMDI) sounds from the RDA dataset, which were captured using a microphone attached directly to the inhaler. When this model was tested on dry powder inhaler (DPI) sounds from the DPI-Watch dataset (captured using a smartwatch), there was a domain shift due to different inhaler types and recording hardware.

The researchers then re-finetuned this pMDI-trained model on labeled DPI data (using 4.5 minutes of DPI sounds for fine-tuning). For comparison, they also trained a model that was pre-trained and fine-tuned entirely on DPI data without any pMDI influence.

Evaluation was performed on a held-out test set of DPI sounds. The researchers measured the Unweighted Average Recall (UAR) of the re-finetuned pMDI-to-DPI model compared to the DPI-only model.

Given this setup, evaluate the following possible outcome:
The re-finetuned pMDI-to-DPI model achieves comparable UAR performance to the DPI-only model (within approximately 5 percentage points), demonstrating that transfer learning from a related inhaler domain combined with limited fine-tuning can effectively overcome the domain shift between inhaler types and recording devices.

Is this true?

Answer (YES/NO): YES